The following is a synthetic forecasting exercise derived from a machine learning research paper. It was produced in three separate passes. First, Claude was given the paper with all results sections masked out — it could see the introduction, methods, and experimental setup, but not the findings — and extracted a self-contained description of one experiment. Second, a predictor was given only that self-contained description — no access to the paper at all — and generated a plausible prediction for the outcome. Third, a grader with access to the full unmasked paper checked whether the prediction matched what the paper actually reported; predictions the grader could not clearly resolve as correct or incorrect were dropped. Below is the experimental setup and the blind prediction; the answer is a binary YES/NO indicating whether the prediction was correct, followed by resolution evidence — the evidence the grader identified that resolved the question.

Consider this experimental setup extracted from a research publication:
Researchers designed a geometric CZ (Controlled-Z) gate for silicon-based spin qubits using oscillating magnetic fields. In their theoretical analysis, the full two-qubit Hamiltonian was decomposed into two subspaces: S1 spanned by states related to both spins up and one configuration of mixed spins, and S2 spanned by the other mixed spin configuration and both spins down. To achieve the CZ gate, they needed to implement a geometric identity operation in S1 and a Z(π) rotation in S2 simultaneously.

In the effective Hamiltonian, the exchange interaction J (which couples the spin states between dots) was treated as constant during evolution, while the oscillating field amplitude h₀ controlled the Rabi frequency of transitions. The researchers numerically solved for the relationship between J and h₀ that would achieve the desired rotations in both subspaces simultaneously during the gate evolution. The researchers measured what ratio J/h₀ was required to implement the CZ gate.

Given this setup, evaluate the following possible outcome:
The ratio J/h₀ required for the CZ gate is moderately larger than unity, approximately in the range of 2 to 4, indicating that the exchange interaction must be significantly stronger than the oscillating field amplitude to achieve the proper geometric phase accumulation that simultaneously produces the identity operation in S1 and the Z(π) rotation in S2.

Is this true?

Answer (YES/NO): NO